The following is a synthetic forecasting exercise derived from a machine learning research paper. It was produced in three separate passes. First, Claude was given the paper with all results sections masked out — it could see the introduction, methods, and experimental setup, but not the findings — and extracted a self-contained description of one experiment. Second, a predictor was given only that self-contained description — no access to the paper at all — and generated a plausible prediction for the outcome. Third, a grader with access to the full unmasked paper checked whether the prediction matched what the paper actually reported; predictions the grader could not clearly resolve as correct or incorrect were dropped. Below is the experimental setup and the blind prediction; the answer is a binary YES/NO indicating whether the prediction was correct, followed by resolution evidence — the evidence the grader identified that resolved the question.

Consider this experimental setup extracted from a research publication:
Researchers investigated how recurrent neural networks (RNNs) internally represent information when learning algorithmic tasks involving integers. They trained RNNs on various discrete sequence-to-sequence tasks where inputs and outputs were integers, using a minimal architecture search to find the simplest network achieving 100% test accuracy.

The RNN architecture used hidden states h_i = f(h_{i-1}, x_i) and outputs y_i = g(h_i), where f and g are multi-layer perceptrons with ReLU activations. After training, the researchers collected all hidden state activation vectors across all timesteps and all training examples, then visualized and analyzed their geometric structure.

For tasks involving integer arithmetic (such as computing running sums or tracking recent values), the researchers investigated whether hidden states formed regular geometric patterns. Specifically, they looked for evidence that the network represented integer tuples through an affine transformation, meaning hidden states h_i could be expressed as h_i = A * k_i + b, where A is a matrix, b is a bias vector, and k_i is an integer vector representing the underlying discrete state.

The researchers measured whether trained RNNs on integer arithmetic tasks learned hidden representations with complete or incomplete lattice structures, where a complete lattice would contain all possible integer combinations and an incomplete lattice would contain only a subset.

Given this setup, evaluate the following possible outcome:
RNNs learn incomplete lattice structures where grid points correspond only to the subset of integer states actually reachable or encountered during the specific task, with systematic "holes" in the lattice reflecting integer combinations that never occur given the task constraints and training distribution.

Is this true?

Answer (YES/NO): YES